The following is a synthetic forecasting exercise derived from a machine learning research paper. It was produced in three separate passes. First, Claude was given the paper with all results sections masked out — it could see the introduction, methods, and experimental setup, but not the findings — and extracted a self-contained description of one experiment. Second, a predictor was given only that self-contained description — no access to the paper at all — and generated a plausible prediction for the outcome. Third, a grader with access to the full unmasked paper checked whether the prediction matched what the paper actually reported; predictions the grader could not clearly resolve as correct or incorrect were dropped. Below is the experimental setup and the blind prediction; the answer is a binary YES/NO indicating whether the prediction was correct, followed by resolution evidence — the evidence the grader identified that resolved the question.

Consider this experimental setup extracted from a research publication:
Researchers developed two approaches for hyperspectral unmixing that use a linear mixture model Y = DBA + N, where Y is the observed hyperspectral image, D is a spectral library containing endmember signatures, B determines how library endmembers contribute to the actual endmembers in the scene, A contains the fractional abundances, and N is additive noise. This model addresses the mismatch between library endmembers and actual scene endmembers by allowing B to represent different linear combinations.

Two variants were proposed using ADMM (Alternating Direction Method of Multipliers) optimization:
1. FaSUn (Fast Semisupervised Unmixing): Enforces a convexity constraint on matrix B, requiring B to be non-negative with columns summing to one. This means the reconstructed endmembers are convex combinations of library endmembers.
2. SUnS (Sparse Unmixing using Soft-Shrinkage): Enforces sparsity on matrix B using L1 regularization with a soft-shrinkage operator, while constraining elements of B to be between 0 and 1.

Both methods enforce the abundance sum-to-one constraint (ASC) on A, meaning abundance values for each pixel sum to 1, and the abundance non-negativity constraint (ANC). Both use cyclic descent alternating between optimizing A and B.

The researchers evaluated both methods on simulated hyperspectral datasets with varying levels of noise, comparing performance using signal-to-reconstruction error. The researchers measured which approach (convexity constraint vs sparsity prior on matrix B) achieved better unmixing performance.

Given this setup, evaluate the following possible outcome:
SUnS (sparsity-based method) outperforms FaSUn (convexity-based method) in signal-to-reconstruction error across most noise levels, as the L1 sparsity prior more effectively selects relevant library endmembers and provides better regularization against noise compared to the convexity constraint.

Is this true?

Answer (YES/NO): NO